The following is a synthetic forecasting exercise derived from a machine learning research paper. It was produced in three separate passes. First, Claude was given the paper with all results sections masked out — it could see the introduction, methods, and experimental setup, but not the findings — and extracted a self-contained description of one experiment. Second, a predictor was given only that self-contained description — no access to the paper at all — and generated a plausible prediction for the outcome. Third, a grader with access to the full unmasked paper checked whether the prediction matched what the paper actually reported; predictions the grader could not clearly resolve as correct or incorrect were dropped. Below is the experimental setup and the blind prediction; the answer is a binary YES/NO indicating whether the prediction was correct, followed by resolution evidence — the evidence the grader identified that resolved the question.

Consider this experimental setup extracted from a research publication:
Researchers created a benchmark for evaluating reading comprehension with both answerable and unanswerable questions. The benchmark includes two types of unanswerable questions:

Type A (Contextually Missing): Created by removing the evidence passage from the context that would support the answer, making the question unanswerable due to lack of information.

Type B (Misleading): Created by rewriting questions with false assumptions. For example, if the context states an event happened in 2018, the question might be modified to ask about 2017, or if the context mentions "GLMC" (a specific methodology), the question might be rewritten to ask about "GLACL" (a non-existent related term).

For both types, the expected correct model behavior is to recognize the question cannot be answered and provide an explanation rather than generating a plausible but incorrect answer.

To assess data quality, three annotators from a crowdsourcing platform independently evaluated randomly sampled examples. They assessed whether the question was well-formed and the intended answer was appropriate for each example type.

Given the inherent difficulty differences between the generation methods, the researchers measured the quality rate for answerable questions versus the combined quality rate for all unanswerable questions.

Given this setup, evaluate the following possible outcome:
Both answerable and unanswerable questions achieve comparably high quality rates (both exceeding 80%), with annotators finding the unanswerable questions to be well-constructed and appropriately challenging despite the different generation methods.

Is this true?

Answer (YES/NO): YES